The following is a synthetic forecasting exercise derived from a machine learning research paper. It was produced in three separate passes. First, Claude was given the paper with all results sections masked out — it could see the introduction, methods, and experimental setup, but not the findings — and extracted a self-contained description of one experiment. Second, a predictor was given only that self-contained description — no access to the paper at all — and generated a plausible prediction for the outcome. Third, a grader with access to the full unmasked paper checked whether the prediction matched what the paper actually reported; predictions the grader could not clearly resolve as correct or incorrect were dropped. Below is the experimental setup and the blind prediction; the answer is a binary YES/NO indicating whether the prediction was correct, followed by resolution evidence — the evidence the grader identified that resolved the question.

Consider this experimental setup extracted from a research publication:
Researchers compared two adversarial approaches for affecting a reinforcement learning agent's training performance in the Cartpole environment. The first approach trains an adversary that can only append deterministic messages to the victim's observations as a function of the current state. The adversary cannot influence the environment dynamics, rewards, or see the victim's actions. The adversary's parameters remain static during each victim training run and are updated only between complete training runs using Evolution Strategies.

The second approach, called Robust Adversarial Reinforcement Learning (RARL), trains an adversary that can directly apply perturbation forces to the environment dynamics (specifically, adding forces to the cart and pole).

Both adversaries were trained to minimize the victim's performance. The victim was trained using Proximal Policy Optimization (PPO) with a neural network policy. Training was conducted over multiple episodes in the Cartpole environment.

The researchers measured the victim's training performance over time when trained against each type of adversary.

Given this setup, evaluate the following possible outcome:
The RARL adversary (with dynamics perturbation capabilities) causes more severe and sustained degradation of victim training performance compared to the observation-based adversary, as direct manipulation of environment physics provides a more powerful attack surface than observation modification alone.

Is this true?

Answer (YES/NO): NO